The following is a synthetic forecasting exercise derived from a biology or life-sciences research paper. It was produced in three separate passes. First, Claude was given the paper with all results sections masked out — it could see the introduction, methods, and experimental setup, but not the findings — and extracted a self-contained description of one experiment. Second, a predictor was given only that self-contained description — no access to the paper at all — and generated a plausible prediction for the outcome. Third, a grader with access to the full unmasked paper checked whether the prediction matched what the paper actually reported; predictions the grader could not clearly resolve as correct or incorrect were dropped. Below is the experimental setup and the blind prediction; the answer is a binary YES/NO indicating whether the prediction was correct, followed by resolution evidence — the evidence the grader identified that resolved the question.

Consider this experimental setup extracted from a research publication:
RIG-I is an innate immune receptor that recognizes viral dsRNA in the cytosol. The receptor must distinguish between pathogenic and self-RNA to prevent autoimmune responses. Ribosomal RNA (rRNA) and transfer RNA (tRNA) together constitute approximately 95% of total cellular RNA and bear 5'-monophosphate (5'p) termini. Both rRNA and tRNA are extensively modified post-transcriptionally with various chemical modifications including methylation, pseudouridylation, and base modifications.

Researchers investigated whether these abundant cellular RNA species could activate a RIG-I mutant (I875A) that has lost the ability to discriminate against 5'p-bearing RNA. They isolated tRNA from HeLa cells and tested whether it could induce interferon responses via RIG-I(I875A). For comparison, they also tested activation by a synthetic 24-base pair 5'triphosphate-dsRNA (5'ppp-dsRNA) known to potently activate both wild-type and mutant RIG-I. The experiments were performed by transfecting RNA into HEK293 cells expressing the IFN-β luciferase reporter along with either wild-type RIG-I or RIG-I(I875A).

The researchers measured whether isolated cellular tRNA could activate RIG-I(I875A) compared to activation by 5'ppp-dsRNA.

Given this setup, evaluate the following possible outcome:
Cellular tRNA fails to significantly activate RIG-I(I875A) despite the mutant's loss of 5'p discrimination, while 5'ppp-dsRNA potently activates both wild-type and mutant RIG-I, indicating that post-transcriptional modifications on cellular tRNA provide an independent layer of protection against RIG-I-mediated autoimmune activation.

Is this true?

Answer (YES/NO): YES